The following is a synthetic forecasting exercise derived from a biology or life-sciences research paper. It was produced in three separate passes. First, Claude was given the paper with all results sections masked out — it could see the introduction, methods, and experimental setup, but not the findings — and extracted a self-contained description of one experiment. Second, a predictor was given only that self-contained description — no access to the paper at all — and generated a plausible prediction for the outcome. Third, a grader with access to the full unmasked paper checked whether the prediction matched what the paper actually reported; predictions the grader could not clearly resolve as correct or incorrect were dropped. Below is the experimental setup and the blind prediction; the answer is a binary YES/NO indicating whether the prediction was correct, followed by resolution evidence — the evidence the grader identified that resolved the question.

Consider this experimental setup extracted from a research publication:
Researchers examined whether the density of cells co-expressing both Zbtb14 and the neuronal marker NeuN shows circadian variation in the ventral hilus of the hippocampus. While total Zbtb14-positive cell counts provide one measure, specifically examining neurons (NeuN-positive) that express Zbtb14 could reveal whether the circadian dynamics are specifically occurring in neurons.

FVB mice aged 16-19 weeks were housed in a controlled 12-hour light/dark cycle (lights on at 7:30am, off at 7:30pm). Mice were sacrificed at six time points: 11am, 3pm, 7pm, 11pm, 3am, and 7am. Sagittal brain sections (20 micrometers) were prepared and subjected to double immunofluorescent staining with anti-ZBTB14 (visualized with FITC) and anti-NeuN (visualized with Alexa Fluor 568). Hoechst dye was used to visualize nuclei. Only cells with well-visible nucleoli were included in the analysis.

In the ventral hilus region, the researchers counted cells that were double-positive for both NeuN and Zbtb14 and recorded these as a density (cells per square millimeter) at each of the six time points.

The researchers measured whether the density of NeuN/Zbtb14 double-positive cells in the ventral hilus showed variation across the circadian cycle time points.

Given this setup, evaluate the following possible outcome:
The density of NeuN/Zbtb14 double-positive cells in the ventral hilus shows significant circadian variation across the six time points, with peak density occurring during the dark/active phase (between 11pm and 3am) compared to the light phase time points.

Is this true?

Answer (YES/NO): NO